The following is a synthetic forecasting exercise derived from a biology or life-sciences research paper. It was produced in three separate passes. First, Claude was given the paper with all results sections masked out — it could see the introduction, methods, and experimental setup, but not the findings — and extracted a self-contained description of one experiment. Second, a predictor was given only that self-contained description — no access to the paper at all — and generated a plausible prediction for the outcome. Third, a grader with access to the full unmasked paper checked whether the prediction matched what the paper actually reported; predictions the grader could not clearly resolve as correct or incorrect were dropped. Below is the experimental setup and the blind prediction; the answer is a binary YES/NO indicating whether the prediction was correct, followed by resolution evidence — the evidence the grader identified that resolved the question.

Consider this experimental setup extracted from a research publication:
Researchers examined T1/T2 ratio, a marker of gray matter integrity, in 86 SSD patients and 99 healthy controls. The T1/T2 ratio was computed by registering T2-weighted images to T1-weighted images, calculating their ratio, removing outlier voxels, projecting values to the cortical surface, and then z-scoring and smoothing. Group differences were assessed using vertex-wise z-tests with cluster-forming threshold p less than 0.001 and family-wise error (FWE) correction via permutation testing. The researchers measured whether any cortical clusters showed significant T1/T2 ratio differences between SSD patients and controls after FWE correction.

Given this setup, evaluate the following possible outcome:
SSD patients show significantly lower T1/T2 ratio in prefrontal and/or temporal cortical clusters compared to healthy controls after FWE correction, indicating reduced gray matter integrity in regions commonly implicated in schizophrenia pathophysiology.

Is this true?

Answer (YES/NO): NO